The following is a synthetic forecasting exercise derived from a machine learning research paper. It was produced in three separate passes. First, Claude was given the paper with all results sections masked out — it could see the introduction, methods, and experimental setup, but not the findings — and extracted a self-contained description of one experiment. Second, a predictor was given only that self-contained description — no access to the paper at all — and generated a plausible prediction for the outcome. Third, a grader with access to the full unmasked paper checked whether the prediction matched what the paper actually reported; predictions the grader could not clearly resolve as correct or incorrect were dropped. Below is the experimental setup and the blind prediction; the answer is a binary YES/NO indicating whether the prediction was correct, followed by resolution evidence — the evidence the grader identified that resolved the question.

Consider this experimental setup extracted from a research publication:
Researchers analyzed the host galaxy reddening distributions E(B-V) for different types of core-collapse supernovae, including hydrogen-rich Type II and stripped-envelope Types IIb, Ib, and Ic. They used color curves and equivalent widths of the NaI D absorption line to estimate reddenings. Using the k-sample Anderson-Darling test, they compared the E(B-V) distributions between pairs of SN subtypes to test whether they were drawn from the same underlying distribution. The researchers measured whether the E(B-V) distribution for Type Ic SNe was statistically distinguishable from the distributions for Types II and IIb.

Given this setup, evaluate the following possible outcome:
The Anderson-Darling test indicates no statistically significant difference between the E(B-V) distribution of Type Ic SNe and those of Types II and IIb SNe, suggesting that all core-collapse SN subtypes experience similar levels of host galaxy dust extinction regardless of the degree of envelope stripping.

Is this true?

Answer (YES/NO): NO